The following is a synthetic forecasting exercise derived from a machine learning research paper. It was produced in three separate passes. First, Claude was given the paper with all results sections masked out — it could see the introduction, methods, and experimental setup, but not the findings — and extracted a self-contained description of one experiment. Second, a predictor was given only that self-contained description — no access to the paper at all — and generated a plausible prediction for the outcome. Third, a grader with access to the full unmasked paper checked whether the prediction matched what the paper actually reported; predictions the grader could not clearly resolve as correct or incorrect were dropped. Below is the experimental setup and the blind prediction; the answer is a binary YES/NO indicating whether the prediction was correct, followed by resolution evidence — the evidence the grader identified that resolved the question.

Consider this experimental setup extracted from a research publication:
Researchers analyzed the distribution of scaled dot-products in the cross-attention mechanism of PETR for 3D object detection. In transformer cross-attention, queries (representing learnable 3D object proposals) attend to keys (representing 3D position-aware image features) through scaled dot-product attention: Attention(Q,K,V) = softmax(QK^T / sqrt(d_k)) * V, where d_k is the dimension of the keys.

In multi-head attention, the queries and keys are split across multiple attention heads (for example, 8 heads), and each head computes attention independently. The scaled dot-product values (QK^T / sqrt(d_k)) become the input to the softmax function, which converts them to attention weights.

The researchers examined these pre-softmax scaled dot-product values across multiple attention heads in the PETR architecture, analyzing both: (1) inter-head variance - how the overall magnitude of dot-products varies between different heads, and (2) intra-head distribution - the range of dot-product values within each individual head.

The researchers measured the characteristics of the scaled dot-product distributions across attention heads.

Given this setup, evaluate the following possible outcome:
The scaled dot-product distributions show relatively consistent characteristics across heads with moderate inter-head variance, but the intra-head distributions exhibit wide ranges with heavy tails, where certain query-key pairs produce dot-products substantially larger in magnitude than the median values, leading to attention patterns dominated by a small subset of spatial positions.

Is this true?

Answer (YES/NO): NO